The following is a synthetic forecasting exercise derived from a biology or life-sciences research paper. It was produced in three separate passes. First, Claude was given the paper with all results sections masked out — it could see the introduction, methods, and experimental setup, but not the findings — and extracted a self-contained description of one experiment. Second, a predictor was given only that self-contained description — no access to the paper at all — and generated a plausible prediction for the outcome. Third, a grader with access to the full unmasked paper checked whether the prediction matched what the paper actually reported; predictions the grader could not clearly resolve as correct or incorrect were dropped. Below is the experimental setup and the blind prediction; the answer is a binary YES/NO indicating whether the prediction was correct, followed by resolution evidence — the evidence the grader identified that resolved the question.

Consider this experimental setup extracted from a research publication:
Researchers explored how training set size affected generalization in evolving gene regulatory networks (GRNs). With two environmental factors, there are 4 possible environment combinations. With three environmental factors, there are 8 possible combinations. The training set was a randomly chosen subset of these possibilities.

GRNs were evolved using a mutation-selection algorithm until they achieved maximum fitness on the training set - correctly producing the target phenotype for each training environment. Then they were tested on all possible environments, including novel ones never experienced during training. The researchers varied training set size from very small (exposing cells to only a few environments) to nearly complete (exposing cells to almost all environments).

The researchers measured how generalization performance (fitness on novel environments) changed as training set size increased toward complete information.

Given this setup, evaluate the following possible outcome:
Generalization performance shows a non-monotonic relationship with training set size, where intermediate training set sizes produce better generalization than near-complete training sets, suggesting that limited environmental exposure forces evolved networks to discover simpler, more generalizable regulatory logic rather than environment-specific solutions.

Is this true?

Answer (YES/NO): NO